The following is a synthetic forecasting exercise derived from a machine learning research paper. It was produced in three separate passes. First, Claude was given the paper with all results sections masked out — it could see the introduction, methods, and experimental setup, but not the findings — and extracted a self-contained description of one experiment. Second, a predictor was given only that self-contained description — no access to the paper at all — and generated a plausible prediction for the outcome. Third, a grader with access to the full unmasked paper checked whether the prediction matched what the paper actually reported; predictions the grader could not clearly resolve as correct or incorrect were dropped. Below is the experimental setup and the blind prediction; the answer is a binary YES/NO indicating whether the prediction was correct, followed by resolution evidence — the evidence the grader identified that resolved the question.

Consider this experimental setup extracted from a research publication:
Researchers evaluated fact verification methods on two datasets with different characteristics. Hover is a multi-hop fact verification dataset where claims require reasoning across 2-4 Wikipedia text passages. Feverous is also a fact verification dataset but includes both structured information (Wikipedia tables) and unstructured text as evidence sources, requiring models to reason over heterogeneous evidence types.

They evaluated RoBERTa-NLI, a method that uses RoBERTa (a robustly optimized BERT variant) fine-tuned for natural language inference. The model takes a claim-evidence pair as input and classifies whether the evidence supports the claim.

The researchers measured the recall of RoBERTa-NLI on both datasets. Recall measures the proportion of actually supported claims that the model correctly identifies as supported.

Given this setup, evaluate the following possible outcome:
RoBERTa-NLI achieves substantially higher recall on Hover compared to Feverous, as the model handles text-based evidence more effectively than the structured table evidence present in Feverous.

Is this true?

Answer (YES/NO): YES